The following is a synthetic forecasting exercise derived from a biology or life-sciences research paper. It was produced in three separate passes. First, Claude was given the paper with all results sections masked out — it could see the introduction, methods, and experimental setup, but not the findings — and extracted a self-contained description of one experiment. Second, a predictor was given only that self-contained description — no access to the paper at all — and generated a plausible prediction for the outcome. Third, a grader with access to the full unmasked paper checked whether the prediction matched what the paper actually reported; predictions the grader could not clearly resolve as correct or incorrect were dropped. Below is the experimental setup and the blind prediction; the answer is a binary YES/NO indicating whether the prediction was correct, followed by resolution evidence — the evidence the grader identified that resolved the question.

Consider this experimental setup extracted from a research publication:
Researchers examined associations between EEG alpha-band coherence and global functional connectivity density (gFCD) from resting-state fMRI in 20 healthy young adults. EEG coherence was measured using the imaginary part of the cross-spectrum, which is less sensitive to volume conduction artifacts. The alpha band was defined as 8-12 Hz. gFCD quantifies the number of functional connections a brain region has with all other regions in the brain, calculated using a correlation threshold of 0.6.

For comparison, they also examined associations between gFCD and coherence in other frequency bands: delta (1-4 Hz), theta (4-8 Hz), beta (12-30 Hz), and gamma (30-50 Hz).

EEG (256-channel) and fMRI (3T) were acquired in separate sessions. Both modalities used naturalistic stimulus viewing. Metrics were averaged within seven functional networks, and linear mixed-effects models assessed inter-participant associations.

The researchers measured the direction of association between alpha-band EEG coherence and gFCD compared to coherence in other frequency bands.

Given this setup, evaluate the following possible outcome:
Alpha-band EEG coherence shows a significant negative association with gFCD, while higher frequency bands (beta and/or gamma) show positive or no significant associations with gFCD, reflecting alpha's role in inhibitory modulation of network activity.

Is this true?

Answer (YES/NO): NO